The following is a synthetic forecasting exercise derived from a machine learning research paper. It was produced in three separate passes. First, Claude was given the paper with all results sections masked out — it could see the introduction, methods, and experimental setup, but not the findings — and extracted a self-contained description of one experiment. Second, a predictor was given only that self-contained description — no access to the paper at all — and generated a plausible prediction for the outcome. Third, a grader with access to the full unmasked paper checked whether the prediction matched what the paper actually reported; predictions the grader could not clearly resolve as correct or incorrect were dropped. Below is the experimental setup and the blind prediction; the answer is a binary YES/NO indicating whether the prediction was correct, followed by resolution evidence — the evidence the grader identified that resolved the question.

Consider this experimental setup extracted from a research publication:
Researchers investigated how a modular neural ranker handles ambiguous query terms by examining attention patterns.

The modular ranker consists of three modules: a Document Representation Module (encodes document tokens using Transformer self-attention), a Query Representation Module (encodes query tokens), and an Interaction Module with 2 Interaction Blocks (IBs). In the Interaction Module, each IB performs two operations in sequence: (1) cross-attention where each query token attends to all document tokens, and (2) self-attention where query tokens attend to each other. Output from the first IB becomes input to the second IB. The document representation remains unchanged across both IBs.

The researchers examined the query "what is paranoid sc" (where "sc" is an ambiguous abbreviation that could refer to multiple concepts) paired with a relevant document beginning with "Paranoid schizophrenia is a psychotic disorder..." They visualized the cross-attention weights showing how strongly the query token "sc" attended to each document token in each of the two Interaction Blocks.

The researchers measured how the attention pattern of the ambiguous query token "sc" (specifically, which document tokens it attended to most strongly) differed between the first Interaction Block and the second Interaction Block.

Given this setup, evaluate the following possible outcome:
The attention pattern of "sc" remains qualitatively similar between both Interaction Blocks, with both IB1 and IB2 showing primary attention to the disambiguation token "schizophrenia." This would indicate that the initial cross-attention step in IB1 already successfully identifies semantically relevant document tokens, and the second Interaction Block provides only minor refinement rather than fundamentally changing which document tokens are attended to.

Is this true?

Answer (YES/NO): NO